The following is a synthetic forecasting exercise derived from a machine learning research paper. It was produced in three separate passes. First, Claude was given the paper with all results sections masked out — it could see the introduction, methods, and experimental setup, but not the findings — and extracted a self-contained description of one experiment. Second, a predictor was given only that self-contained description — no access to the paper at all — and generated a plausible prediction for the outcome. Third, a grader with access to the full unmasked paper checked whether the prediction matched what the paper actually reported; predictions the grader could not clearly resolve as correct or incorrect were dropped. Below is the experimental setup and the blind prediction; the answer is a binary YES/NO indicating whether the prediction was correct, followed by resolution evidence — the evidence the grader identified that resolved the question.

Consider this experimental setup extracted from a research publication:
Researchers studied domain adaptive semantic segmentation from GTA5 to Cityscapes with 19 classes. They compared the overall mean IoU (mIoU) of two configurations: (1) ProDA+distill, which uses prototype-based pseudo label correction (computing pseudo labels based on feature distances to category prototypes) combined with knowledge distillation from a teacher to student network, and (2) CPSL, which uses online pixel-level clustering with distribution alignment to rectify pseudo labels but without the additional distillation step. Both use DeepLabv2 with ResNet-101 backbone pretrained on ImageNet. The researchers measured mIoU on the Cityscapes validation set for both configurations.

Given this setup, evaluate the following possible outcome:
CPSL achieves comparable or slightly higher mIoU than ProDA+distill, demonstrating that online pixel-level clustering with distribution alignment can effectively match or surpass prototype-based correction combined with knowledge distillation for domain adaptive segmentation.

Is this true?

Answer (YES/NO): NO